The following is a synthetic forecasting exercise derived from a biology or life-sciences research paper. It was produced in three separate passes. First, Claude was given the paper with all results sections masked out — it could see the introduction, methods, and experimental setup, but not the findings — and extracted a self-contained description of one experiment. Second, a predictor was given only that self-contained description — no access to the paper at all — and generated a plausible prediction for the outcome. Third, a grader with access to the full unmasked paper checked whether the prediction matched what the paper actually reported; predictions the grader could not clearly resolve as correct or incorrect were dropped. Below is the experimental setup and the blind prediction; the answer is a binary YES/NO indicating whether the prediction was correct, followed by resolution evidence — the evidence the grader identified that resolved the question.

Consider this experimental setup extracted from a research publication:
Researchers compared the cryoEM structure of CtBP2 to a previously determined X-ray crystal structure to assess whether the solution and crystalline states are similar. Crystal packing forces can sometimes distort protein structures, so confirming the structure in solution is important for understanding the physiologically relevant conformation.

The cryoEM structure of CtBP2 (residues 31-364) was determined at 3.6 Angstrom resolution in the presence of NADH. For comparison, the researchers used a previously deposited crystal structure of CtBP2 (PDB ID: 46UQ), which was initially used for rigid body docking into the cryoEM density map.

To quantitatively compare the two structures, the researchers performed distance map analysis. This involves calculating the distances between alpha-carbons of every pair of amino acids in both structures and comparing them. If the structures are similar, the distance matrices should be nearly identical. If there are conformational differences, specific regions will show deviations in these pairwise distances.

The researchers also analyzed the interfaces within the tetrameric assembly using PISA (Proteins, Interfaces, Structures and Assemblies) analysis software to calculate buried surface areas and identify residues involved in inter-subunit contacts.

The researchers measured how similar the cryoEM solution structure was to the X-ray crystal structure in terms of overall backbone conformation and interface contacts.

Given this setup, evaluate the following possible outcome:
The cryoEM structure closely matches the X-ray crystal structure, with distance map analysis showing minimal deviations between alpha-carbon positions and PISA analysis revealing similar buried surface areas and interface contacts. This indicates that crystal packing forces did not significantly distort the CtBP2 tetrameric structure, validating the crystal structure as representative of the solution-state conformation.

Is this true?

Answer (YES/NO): YES